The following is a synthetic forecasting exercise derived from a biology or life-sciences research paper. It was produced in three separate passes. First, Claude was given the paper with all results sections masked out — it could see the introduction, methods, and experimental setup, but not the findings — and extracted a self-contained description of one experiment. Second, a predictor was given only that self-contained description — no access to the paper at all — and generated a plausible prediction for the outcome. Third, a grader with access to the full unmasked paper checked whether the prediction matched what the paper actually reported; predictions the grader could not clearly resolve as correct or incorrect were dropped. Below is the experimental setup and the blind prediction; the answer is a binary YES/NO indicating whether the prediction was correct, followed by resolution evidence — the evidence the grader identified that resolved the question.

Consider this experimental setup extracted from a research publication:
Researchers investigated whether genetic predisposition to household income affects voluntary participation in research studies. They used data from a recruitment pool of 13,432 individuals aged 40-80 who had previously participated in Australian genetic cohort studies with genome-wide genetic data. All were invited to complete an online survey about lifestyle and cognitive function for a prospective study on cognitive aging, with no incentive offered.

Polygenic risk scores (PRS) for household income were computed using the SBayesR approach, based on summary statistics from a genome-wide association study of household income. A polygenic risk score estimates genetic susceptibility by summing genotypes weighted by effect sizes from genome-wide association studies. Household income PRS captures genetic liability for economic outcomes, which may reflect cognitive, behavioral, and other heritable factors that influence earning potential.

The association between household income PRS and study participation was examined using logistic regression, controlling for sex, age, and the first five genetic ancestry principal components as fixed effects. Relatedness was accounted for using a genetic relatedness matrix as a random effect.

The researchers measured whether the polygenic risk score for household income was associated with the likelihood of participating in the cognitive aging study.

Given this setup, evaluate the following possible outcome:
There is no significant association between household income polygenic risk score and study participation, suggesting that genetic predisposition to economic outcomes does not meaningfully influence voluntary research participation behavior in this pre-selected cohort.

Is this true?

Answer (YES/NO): NO